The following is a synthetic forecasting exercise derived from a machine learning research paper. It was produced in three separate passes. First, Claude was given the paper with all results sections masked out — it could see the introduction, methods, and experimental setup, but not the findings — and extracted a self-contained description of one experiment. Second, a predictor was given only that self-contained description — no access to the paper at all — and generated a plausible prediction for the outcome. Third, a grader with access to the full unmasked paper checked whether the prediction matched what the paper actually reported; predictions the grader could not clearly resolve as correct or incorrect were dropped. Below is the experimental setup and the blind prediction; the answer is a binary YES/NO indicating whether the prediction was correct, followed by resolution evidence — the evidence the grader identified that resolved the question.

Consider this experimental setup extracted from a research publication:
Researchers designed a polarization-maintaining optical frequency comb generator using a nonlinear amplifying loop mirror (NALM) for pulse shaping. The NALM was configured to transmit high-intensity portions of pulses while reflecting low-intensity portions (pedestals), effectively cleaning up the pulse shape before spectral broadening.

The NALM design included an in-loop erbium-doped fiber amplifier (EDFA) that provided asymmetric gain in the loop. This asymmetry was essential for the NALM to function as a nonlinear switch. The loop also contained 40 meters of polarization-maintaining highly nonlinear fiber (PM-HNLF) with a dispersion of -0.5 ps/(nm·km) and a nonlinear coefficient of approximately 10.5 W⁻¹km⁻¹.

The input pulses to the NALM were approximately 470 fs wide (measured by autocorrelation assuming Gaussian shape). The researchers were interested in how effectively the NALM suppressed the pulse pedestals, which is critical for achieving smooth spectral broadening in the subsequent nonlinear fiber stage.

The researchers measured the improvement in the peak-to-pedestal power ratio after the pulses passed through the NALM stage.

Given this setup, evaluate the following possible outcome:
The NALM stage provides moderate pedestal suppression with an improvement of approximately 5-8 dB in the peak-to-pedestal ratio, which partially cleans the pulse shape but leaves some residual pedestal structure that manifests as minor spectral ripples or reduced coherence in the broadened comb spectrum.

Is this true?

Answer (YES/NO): NO